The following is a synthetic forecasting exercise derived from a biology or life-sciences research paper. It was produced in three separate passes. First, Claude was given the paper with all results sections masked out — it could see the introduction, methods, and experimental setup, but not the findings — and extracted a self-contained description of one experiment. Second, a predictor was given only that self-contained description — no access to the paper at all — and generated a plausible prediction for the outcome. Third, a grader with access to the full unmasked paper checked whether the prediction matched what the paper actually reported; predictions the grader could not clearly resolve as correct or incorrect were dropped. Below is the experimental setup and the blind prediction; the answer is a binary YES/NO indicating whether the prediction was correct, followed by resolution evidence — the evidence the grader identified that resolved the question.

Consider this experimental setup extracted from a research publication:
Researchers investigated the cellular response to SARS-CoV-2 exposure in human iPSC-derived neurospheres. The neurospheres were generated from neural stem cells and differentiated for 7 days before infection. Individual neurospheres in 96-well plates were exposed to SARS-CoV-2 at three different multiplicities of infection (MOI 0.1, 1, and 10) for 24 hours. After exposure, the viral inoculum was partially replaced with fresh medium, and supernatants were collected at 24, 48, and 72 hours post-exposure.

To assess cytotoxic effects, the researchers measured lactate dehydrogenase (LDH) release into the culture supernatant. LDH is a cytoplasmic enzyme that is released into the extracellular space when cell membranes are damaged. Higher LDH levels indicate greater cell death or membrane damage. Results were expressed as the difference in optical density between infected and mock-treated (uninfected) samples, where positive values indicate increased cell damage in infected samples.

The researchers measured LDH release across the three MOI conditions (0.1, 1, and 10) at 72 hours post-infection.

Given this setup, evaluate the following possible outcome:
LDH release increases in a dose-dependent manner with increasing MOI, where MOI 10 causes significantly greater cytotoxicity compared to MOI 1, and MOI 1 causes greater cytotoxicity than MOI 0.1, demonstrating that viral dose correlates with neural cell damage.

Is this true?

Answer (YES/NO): NO